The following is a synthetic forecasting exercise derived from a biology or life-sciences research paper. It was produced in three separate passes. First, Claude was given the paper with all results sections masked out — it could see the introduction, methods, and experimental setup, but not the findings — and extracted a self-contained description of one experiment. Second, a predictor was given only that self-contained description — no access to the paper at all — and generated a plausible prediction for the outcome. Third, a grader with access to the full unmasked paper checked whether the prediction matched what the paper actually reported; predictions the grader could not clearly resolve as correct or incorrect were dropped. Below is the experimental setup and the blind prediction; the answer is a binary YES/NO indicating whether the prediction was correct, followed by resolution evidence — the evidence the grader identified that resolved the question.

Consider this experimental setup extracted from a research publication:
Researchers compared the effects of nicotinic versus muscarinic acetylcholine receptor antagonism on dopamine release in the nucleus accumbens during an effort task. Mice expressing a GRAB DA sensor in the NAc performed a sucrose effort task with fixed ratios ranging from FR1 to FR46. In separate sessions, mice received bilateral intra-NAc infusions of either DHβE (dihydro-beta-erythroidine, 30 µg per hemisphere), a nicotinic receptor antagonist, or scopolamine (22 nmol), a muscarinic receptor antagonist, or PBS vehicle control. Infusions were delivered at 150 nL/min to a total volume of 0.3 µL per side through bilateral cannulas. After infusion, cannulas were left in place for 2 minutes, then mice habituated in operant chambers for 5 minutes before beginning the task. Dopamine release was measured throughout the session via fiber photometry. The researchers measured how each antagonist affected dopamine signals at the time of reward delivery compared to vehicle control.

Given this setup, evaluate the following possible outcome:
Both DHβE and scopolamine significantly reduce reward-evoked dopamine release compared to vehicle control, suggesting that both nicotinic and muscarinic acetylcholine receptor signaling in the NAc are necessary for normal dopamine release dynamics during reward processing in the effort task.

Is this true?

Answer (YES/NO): NO